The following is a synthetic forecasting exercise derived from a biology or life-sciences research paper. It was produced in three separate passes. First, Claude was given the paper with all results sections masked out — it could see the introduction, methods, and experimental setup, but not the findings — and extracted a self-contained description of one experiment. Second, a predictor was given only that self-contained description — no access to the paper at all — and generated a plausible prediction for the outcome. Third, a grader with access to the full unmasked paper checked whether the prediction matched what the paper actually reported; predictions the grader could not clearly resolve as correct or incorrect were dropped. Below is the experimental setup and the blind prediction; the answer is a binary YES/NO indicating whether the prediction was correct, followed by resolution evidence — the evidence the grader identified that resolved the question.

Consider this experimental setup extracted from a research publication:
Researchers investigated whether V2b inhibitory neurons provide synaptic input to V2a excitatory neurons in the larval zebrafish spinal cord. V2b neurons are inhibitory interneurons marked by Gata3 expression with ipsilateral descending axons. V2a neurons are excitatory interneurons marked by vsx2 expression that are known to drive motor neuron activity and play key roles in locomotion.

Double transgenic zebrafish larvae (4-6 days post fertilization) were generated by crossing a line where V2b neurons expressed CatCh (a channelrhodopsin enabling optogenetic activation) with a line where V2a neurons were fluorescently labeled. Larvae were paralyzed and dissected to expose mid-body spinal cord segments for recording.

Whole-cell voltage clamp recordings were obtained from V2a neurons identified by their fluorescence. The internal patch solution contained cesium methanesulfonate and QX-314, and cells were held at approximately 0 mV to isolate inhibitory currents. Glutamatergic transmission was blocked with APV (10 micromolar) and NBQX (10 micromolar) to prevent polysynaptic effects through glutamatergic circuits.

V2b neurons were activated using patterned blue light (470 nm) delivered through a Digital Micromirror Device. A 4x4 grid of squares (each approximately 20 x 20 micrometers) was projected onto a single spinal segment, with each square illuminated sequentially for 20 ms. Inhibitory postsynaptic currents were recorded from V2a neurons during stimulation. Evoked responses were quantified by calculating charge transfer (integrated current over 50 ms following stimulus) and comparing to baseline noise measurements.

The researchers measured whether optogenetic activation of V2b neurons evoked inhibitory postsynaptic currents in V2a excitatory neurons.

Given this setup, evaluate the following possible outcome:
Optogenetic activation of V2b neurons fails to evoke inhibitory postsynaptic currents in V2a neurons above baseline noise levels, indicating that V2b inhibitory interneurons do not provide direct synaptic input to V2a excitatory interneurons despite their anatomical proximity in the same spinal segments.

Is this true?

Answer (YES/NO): NO